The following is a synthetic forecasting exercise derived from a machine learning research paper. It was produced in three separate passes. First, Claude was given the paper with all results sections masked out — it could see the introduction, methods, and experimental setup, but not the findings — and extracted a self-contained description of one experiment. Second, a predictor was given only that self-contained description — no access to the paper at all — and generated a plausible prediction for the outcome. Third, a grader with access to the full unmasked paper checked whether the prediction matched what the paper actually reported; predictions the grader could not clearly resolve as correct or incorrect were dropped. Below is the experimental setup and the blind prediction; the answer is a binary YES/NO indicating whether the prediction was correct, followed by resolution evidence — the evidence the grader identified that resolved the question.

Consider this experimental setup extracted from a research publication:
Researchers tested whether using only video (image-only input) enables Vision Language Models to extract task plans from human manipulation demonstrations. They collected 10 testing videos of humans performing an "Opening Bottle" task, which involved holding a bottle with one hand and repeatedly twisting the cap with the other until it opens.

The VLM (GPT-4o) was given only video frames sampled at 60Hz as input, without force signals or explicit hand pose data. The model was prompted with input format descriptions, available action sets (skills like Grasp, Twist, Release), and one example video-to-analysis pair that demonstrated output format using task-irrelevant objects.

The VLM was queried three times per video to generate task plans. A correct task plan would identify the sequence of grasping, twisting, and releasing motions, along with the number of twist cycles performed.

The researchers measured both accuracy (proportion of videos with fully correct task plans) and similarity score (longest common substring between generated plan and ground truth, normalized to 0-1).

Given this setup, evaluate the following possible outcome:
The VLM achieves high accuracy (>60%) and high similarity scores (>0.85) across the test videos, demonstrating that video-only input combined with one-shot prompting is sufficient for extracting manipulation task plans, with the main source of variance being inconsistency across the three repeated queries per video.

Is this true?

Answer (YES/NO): NO